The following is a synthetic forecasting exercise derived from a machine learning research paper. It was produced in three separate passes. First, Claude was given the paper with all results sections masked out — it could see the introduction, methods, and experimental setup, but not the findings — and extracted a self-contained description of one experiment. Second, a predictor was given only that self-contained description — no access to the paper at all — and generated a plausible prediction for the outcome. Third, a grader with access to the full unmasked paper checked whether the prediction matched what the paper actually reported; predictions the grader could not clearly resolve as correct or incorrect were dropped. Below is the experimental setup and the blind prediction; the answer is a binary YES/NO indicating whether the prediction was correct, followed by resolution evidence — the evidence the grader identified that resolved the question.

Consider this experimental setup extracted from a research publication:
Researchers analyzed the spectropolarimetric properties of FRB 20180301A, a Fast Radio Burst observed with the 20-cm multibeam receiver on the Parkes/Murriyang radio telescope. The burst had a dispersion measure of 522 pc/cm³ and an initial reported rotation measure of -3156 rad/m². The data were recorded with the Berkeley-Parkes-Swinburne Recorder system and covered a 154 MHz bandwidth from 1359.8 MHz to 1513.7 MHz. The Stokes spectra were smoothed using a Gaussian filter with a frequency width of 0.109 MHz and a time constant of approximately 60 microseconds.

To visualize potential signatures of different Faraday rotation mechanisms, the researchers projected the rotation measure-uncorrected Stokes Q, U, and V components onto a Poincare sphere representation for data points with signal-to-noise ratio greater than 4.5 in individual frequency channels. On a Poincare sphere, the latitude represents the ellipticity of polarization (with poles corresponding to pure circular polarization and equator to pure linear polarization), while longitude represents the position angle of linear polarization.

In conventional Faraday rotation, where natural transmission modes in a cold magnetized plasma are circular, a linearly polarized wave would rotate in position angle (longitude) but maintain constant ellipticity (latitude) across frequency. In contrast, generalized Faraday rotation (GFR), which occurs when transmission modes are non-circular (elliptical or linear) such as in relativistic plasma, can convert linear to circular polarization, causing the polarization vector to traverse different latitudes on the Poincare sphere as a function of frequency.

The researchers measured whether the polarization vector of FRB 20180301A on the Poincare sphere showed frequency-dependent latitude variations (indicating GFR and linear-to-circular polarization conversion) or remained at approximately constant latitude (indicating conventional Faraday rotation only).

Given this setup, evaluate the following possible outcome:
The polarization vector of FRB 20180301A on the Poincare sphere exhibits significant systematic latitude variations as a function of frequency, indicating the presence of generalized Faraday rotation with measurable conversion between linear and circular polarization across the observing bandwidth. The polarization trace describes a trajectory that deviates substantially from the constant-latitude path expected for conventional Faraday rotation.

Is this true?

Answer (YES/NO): YES